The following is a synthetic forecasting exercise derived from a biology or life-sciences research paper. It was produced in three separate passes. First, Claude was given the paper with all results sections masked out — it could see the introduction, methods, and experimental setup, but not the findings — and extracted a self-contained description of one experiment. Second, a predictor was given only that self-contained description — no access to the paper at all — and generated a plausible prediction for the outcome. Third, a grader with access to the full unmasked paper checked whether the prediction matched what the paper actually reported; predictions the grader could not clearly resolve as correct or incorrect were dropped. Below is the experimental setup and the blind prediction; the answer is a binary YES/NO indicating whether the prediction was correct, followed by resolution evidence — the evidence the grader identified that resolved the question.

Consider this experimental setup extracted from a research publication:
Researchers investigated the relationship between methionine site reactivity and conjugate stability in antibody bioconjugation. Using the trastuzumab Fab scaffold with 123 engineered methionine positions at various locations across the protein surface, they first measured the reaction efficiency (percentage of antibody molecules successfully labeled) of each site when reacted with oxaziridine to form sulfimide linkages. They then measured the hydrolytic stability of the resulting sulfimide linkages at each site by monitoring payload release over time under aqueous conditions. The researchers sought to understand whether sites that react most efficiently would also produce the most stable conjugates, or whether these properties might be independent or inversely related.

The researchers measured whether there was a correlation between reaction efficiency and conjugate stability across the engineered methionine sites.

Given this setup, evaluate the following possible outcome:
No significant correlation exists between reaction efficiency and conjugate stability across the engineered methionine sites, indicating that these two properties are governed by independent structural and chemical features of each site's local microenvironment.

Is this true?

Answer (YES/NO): NO